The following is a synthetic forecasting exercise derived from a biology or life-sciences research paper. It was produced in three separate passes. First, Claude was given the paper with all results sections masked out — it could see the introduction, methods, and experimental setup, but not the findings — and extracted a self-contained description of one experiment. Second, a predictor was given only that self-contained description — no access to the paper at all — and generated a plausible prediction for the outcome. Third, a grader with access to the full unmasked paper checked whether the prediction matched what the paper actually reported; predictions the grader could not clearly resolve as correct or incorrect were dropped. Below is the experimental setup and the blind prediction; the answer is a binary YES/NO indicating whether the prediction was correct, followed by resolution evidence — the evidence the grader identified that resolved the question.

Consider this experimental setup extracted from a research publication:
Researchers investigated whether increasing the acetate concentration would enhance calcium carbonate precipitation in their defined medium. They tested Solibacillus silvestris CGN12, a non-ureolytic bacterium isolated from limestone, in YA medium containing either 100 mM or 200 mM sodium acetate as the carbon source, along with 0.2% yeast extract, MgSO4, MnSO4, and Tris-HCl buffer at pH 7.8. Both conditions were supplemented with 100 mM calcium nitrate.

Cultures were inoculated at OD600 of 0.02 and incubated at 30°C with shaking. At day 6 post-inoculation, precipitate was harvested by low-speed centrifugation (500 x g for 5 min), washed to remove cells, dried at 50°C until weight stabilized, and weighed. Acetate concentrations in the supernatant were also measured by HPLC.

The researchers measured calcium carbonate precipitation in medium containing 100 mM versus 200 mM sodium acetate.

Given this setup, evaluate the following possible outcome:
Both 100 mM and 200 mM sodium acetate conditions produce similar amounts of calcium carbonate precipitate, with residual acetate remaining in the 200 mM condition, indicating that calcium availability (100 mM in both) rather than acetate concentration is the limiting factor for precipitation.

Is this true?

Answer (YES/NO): NO